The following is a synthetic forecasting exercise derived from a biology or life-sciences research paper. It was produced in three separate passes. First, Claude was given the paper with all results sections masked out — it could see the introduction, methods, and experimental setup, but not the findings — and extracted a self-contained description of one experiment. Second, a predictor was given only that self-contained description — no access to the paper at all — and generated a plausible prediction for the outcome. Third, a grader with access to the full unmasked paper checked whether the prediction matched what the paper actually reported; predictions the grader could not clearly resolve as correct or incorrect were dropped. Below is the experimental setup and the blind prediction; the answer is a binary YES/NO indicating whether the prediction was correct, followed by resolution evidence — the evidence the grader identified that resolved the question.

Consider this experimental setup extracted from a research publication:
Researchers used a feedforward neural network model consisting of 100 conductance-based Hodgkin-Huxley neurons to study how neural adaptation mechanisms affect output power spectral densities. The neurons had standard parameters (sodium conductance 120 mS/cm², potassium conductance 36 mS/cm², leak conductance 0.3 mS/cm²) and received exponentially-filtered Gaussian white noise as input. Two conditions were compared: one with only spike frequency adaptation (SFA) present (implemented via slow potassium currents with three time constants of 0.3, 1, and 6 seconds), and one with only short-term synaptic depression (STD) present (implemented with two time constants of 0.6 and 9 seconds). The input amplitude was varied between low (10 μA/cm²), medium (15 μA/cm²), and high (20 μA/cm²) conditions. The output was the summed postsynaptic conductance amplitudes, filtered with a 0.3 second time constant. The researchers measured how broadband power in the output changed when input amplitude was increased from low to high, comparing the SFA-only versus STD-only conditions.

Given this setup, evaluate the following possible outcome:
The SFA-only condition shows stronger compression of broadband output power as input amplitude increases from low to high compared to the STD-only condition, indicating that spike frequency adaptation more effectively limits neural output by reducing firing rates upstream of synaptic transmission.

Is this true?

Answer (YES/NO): NO